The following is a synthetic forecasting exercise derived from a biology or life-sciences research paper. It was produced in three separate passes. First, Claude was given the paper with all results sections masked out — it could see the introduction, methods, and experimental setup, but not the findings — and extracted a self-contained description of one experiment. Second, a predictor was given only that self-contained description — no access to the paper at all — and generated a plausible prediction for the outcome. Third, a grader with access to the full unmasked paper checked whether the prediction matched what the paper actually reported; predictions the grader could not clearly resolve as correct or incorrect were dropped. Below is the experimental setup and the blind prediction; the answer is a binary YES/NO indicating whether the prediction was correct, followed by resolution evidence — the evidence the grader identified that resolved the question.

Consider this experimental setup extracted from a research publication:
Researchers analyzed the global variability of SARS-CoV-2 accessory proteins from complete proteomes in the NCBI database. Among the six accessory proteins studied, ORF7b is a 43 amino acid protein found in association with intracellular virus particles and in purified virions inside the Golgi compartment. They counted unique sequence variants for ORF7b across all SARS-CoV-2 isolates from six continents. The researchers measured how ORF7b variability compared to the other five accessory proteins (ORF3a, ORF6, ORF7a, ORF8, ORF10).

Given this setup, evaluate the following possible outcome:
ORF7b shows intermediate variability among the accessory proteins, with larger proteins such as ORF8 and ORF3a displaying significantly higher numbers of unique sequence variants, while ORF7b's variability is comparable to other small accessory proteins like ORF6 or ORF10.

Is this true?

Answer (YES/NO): NO